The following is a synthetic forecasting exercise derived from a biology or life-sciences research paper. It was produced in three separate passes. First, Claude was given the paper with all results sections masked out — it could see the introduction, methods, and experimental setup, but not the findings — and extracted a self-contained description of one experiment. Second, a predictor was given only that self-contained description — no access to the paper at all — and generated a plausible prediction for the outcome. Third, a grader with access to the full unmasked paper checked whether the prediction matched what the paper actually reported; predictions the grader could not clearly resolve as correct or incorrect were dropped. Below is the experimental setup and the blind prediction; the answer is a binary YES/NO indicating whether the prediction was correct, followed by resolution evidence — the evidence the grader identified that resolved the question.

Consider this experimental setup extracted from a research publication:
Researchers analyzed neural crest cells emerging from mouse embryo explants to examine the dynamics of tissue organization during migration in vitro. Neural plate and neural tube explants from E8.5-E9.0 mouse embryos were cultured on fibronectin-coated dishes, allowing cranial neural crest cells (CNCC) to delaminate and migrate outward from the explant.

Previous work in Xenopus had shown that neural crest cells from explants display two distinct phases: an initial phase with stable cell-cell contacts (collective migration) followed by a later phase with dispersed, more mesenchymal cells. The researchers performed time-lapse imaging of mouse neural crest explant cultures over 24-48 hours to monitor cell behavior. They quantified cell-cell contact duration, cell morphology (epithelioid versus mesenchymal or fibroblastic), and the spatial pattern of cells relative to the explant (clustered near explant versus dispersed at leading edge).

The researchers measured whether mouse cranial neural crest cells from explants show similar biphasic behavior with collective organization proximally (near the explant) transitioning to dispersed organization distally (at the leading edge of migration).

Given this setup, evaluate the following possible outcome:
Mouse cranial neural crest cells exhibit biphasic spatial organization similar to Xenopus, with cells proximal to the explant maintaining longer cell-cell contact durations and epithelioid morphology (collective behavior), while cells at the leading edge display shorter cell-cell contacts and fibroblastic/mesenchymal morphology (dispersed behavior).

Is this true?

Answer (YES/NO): YES